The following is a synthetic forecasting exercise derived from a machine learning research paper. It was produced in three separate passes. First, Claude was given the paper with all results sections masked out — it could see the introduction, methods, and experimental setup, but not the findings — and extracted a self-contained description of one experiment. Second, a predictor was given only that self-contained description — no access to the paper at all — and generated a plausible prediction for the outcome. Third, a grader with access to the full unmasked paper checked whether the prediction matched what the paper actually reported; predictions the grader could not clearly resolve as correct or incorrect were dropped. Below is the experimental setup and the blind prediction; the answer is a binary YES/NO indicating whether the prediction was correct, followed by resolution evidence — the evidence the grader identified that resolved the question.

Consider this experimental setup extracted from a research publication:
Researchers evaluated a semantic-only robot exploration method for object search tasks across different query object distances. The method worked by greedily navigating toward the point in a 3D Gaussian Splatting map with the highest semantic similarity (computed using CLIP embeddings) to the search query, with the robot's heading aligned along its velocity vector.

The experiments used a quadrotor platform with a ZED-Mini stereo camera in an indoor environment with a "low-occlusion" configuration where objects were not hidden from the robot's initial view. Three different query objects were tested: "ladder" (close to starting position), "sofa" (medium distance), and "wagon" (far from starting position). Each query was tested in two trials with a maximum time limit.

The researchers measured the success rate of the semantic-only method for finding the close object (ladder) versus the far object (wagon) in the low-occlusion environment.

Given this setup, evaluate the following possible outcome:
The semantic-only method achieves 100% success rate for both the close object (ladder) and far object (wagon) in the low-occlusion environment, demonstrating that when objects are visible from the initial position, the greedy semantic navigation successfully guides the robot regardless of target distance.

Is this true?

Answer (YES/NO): NO